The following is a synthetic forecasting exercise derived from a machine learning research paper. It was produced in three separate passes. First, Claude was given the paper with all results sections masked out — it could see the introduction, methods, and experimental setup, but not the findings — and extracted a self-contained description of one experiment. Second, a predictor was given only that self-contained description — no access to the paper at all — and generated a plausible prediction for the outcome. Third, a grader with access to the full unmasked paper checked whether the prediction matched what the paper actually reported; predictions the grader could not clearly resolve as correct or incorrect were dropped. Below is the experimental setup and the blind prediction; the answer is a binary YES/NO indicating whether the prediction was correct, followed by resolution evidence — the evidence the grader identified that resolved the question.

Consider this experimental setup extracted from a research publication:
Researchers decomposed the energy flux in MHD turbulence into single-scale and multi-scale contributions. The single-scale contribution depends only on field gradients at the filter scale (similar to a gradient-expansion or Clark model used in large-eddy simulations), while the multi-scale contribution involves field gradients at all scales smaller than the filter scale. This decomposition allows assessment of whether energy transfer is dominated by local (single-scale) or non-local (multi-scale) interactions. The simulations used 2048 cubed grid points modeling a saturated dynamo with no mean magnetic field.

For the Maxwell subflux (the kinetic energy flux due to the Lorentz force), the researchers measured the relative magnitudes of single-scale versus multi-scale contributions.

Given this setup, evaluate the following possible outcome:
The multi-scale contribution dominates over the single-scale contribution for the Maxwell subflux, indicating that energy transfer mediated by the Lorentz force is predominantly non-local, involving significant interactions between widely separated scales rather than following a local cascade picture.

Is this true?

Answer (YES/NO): NO